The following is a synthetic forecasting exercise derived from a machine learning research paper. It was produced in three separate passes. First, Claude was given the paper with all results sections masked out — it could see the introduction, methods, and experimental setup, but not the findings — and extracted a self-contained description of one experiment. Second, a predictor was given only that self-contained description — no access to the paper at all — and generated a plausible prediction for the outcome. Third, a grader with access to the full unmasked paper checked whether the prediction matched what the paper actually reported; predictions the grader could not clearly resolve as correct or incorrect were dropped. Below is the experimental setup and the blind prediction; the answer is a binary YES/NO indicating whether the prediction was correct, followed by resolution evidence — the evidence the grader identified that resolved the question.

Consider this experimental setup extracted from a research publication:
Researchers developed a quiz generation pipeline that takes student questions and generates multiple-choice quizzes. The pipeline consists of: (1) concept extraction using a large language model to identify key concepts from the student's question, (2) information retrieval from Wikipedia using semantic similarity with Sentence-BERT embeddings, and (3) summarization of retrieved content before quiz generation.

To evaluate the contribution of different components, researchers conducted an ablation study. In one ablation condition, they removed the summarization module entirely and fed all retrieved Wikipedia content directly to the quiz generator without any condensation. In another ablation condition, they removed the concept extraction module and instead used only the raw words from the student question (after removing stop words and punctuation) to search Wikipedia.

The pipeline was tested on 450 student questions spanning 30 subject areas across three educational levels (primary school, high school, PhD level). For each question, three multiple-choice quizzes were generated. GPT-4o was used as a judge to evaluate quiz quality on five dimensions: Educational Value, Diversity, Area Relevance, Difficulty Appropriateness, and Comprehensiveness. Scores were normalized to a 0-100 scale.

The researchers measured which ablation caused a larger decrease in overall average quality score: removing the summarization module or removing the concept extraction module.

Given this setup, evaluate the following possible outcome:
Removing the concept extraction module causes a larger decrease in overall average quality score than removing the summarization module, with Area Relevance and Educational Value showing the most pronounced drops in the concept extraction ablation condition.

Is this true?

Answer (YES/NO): NO